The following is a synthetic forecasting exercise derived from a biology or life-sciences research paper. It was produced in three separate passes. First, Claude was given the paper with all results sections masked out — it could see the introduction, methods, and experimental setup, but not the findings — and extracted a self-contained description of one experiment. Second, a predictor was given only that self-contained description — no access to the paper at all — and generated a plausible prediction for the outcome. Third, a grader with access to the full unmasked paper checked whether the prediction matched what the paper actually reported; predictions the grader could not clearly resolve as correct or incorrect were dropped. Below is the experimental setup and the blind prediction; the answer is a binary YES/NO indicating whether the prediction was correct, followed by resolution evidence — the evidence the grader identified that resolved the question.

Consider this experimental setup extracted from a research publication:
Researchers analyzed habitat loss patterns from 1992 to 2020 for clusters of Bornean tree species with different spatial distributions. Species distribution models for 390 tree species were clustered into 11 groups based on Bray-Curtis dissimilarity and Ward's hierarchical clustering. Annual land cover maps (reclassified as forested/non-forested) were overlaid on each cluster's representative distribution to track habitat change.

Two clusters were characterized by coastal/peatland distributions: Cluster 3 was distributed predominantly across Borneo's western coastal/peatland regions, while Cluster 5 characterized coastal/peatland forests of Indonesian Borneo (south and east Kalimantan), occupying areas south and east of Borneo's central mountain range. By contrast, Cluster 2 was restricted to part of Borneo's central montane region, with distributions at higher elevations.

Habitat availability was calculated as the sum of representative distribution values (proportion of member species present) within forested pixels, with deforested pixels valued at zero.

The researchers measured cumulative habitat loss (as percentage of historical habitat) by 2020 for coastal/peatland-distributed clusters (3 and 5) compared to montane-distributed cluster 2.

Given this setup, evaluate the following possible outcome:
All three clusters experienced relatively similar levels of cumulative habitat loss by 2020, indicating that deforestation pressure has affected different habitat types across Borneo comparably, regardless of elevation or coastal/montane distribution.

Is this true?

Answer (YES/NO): NO